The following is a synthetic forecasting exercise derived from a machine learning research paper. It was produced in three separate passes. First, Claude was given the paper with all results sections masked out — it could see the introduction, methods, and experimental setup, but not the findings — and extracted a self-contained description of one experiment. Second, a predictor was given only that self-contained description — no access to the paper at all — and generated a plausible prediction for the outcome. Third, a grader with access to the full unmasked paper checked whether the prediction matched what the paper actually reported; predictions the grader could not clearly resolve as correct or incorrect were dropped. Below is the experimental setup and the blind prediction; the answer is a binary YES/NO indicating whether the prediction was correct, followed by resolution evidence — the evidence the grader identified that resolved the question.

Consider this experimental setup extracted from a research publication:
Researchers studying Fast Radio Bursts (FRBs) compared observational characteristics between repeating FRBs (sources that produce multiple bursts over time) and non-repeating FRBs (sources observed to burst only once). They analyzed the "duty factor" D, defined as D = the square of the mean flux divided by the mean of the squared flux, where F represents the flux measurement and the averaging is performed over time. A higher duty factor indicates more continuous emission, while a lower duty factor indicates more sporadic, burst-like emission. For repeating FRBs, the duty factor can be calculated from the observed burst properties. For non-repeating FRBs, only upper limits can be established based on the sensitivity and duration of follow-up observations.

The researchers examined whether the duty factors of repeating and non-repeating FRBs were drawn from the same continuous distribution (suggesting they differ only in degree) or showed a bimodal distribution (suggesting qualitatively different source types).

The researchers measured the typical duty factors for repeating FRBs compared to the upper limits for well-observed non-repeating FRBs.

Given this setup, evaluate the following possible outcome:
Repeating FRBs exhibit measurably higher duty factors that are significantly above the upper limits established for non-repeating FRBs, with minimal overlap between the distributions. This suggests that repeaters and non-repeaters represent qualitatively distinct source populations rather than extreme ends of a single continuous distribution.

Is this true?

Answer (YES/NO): YES